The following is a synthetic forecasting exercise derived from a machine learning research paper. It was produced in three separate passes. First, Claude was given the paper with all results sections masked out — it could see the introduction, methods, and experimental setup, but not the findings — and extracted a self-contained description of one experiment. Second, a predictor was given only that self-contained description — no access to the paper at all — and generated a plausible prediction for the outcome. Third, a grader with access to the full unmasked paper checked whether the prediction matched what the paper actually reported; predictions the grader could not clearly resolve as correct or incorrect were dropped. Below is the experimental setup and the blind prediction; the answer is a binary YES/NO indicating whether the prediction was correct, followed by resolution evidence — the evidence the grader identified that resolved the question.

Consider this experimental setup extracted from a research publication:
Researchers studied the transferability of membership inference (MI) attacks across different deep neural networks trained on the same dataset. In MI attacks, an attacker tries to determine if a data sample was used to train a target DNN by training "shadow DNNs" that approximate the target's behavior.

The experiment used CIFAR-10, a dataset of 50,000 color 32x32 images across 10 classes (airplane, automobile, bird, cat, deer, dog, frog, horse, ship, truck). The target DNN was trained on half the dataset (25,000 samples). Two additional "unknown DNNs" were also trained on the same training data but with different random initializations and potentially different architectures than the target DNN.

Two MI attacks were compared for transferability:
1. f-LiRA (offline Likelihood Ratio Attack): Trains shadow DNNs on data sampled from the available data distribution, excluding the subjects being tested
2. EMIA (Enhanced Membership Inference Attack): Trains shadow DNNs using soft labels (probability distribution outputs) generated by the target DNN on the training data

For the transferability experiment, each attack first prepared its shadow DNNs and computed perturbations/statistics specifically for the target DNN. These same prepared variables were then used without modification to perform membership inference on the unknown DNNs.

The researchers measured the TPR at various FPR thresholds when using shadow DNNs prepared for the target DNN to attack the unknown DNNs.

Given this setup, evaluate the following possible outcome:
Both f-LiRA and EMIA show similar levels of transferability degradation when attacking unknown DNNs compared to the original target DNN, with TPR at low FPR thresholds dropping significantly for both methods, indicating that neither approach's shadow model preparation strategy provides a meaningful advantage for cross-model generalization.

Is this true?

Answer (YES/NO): NO